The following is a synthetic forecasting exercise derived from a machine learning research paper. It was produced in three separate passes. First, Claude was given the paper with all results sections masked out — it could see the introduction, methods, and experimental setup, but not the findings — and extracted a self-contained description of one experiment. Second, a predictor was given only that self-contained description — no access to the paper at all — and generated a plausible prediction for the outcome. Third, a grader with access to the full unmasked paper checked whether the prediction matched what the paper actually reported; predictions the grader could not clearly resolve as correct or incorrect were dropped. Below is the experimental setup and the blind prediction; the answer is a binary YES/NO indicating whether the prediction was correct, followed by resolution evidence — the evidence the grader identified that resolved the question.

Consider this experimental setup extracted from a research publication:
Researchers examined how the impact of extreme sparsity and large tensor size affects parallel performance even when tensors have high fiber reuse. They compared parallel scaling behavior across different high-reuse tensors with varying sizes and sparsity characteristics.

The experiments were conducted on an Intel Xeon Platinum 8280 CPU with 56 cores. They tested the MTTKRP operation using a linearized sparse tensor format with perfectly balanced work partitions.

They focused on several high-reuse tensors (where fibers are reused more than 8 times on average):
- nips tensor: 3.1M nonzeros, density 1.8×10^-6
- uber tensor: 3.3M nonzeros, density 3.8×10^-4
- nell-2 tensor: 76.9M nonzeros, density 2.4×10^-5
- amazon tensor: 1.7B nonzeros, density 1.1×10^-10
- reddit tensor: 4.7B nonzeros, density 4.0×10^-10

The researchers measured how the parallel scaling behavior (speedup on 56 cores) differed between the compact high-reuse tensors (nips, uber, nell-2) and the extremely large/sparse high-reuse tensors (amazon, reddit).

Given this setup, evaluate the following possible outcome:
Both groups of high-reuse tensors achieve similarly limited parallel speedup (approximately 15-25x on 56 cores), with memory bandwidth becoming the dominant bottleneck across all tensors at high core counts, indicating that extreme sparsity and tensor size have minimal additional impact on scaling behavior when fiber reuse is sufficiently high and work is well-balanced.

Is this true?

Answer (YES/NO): NO